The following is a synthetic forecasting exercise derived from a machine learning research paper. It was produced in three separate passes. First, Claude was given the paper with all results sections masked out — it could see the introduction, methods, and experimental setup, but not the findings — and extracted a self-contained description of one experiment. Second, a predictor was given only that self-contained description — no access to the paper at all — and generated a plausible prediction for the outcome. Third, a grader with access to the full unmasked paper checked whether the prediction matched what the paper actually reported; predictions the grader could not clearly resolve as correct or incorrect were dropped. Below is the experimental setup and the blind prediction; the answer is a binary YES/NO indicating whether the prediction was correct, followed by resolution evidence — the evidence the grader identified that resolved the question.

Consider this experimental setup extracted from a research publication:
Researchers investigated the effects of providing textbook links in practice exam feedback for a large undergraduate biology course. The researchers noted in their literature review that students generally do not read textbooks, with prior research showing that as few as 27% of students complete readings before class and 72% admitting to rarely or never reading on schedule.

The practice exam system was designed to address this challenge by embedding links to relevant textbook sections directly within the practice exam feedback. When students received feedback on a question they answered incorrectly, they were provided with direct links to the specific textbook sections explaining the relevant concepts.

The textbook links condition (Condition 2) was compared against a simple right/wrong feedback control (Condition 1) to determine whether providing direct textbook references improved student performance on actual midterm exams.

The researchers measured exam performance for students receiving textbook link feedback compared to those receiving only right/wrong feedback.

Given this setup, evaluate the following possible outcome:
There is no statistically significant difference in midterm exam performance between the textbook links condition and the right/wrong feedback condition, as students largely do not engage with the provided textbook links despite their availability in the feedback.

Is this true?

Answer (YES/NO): NO